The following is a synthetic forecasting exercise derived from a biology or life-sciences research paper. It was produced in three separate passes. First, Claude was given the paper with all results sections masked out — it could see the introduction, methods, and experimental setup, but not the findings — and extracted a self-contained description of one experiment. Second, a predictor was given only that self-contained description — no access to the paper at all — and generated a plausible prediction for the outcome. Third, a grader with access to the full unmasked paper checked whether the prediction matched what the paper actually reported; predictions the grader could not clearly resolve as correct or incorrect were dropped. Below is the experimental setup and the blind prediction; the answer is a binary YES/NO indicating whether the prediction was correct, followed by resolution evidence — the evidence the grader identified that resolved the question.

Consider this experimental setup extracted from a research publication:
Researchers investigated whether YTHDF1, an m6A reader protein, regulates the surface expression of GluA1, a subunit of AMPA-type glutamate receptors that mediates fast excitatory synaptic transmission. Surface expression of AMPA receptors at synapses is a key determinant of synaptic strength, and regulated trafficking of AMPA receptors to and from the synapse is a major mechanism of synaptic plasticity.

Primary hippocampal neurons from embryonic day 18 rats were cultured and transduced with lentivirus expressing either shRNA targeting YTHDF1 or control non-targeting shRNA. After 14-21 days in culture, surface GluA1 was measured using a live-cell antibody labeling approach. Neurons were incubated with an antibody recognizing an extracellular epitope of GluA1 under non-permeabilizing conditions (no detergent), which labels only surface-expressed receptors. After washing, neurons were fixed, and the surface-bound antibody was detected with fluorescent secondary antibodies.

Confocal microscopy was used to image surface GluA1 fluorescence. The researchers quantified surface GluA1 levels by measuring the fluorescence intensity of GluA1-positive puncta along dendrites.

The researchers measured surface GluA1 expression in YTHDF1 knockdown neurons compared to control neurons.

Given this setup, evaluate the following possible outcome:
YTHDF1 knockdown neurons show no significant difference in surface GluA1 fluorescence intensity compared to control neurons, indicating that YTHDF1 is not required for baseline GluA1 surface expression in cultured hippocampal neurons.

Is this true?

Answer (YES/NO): NO